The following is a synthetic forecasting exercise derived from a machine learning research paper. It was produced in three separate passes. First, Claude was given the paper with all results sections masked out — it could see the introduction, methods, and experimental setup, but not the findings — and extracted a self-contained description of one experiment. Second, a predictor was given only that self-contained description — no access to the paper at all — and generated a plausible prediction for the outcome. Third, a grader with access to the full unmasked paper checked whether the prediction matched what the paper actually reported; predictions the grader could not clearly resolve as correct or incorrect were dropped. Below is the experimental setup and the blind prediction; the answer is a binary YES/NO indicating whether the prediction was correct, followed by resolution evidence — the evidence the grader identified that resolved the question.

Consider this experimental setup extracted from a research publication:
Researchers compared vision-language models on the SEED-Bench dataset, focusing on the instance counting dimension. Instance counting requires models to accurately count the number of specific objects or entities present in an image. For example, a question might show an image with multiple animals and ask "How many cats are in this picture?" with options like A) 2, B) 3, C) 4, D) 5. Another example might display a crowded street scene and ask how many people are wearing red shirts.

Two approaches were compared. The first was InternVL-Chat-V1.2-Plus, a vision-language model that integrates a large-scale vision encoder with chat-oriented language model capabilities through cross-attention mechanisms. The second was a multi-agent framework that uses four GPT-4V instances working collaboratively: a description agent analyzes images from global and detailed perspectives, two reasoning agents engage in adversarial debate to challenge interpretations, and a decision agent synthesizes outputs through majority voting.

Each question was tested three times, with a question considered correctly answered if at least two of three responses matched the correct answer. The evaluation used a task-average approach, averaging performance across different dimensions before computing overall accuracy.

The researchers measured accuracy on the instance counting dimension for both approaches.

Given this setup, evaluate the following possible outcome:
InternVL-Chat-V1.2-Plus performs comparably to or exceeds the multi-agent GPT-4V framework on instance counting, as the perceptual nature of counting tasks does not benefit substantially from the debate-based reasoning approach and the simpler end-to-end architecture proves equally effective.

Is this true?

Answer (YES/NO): YES